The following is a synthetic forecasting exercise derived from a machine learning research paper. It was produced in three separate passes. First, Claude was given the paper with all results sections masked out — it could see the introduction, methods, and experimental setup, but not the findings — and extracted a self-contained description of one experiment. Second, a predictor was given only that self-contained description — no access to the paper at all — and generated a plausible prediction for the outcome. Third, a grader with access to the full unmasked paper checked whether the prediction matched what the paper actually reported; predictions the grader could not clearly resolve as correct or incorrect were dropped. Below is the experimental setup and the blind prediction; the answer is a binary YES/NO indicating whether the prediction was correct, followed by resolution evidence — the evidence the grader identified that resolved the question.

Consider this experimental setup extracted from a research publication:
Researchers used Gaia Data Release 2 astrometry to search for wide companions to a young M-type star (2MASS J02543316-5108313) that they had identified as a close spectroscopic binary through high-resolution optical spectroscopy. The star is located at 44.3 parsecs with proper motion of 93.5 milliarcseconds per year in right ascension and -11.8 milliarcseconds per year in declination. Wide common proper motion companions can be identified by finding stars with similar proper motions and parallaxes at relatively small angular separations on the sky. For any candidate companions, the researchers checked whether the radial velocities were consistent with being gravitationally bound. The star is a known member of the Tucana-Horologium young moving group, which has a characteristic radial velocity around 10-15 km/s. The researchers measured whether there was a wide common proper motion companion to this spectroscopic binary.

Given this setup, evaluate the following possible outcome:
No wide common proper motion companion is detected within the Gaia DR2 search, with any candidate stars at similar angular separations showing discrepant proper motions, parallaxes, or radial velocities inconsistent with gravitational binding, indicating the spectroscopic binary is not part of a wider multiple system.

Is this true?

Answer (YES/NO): NO